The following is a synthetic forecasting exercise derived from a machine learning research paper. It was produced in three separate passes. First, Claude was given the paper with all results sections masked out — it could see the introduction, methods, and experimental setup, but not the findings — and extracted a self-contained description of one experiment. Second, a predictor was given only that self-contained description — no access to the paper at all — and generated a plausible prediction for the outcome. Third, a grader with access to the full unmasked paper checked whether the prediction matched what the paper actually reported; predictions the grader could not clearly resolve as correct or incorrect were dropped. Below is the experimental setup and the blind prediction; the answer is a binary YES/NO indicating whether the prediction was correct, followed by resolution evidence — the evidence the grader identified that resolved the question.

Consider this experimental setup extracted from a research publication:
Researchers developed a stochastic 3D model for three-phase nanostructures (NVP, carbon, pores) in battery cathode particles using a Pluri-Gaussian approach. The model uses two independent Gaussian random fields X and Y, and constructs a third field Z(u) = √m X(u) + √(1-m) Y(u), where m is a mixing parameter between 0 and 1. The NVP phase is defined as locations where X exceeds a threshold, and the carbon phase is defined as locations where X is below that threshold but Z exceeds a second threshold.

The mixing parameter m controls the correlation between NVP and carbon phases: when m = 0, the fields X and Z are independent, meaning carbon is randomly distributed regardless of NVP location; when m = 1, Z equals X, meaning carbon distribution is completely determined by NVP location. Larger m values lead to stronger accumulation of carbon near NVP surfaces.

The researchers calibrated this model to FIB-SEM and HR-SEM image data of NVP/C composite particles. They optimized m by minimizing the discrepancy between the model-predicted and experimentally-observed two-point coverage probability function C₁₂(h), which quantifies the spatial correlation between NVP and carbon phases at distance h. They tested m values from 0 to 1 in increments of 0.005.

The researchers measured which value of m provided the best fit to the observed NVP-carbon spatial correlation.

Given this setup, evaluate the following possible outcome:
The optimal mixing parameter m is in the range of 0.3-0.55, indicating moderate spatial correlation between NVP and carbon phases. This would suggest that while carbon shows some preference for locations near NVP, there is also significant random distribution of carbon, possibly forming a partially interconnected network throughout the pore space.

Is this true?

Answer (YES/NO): NO